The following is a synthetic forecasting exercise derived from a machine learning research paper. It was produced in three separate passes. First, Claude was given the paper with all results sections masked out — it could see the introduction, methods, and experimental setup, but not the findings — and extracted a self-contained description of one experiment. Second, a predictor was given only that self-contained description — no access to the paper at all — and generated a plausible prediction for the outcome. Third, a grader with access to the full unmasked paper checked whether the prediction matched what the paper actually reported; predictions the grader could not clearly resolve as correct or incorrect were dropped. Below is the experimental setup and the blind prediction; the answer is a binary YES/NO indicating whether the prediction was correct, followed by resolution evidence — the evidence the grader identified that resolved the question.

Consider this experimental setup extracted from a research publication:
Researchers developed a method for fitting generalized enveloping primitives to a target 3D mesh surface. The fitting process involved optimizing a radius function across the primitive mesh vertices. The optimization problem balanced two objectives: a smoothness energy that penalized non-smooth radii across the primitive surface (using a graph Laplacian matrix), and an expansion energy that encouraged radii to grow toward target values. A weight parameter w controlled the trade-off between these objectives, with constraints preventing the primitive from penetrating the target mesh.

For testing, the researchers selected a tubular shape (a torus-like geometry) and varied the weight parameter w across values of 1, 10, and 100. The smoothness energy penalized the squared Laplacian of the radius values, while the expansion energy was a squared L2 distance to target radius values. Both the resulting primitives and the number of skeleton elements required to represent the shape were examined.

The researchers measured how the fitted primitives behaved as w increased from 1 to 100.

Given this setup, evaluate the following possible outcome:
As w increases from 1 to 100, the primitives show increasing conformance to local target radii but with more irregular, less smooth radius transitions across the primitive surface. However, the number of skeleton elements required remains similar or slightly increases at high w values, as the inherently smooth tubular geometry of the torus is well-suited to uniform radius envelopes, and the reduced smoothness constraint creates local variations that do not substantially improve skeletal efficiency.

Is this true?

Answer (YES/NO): NO